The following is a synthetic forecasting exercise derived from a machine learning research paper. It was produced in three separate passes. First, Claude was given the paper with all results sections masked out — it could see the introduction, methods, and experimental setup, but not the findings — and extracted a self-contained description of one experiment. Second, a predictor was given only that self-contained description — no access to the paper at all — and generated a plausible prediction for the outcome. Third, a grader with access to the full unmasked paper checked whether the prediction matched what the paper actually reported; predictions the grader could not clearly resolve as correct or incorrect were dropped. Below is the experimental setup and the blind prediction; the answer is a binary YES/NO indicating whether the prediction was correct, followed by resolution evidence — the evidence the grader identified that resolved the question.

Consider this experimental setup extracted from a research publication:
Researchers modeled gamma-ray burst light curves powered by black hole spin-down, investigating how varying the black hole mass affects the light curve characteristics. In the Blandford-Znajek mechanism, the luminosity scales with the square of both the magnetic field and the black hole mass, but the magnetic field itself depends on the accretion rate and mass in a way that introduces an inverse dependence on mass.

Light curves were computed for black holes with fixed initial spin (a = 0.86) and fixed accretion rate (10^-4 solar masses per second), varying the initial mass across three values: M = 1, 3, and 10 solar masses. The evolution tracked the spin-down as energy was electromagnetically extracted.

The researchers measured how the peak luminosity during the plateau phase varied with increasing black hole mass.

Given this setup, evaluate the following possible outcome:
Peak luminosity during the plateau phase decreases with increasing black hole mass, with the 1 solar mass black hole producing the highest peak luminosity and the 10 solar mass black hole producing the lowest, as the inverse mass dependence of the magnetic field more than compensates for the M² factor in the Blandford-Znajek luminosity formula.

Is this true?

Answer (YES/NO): NO